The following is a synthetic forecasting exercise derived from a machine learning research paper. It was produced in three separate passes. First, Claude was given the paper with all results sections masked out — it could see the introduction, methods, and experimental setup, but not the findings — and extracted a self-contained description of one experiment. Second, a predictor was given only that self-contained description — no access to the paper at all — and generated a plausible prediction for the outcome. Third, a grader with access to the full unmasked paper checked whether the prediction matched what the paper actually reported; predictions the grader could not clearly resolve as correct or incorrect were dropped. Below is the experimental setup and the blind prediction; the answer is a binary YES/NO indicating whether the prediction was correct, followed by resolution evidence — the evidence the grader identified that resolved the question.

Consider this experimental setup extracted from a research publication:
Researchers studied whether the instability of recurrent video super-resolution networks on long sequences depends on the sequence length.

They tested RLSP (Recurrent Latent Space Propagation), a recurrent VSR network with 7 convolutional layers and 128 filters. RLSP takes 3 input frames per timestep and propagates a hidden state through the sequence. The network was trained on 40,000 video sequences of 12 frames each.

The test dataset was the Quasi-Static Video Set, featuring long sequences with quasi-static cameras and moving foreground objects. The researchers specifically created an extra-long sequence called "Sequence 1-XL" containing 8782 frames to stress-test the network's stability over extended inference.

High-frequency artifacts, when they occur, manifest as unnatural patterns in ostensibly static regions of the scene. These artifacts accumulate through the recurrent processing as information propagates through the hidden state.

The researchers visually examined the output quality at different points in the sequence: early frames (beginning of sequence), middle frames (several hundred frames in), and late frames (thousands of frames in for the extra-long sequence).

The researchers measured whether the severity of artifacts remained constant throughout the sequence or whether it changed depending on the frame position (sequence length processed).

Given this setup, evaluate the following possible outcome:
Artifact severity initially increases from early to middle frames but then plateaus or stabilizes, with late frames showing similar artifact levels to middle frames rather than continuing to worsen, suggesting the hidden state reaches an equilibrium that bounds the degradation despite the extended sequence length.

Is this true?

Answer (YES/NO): NO